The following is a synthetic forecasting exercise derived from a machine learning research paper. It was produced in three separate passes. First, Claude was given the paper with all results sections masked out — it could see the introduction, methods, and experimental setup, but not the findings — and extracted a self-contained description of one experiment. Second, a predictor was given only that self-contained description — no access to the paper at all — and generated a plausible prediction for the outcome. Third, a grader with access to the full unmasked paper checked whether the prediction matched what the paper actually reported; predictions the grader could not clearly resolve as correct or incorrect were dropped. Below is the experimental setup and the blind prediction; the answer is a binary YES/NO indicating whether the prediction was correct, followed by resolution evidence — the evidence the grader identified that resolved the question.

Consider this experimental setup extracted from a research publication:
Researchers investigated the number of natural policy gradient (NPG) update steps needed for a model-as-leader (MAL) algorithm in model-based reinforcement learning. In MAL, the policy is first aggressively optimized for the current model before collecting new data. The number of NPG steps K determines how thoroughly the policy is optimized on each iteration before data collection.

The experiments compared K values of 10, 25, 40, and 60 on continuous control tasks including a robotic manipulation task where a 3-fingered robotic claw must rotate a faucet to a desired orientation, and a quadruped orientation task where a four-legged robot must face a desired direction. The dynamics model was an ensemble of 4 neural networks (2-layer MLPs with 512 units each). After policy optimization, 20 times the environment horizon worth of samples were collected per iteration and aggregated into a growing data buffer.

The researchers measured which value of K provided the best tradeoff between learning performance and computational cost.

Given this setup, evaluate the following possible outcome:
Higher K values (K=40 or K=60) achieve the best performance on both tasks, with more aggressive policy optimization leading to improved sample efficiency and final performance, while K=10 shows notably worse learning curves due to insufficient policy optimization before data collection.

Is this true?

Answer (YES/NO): NO